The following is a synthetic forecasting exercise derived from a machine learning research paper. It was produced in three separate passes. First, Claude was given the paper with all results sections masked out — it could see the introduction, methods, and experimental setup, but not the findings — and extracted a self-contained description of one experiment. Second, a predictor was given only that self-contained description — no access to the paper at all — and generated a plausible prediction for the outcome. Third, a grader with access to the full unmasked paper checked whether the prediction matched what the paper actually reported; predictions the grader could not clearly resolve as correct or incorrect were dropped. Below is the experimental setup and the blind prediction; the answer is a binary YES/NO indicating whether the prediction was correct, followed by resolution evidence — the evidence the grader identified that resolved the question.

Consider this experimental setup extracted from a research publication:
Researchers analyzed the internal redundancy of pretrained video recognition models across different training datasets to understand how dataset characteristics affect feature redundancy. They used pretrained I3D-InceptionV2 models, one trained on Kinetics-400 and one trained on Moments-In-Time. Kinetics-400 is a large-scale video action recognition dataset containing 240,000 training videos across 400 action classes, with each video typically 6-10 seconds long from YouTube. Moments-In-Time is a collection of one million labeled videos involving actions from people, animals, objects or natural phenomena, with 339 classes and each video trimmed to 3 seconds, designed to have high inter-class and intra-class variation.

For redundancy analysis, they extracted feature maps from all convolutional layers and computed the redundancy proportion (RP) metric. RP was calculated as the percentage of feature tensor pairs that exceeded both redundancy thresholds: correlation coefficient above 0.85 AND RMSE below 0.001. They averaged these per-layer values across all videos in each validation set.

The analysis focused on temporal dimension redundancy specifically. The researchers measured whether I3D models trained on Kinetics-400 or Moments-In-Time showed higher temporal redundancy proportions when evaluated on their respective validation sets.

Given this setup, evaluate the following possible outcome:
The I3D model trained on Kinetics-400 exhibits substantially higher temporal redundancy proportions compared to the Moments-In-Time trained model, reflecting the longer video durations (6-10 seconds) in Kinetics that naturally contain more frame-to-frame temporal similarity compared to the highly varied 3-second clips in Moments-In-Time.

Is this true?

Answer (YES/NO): NO